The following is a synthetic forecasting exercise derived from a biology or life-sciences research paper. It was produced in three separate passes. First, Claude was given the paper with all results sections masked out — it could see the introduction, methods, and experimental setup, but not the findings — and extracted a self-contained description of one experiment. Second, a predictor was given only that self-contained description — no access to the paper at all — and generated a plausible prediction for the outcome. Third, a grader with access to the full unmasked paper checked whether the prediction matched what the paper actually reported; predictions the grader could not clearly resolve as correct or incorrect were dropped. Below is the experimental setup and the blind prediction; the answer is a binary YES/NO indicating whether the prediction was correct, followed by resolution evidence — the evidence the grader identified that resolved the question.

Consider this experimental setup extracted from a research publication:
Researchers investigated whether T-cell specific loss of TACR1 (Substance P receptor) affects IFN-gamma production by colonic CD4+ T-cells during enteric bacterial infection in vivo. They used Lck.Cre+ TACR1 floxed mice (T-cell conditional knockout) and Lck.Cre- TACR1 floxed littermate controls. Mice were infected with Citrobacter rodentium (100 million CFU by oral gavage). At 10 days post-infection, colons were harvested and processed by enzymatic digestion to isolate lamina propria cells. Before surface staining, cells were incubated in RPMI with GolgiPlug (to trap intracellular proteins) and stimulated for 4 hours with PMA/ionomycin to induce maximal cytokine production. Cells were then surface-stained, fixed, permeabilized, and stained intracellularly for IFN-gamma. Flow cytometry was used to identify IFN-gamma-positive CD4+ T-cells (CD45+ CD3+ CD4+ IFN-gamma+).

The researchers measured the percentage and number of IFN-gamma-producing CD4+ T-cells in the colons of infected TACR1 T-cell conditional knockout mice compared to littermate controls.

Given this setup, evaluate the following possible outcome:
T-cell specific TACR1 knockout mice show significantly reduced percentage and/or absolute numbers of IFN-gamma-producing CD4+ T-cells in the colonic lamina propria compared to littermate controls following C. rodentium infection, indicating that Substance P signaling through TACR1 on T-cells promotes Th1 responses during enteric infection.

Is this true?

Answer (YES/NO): YES